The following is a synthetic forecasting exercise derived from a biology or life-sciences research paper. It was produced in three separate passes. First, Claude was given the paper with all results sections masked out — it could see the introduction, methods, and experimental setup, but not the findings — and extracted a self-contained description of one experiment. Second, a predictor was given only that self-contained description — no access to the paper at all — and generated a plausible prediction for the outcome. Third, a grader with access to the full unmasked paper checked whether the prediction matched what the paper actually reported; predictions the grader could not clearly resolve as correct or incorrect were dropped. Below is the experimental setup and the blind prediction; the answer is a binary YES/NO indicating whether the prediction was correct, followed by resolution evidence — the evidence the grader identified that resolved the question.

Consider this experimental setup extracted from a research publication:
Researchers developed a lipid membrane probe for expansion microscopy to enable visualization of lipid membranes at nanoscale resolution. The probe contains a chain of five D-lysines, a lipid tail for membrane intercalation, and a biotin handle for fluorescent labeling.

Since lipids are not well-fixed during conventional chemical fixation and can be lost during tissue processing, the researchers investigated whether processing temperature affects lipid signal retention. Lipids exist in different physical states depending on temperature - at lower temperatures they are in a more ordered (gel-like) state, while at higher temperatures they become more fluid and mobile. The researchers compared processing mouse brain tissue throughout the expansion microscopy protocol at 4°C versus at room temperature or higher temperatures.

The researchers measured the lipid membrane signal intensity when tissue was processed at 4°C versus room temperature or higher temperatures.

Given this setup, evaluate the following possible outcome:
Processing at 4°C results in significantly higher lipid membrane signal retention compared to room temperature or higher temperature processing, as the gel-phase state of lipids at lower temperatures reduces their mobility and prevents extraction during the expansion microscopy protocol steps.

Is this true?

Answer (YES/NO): YES